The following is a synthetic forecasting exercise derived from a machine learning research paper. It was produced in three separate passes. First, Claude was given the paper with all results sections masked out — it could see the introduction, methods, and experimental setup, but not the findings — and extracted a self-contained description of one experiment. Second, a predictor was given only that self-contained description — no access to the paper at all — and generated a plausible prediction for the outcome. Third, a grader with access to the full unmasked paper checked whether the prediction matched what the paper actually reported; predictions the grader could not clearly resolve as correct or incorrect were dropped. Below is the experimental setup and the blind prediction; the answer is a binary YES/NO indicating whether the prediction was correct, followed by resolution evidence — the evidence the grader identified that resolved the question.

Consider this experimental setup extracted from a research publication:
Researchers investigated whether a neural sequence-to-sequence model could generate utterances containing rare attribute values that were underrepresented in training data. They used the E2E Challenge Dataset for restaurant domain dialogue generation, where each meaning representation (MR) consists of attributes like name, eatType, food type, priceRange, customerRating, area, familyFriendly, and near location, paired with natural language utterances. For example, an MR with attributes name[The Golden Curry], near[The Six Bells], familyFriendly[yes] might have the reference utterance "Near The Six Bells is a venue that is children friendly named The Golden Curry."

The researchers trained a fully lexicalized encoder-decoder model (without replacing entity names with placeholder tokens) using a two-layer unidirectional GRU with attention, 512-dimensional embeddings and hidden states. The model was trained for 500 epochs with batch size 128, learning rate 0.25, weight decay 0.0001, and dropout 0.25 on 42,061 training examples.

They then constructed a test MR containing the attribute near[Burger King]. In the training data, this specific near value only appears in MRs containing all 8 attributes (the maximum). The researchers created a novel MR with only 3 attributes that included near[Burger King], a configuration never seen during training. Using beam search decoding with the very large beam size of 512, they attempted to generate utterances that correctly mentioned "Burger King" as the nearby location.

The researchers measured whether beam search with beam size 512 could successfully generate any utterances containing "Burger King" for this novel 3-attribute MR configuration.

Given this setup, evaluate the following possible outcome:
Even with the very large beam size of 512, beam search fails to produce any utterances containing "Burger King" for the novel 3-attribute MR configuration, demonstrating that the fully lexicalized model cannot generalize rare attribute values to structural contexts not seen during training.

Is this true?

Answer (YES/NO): YES